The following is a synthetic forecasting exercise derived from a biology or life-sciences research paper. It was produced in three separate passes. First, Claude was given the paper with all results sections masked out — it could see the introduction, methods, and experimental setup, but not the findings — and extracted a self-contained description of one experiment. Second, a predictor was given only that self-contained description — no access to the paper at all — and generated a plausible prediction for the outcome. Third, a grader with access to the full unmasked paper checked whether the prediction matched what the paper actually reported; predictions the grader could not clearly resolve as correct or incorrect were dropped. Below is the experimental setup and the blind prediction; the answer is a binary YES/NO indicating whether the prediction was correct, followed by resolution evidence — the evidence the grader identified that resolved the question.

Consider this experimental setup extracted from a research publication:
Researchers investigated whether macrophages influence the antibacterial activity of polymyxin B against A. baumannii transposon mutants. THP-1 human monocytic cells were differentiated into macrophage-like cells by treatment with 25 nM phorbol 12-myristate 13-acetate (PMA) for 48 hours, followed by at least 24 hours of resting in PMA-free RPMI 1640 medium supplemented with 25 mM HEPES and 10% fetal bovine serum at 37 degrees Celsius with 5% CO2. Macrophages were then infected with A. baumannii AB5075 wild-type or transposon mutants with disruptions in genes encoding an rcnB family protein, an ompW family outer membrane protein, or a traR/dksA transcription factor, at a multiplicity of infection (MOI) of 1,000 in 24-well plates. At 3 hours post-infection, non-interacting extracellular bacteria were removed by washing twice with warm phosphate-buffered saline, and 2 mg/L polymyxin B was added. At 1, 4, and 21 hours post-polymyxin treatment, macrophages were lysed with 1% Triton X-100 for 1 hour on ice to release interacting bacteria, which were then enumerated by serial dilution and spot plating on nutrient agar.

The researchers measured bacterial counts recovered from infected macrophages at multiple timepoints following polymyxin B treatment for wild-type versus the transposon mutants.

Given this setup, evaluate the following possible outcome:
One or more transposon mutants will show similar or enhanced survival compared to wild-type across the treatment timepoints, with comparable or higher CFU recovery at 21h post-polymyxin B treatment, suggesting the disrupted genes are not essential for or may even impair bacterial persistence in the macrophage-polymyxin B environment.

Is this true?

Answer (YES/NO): NO